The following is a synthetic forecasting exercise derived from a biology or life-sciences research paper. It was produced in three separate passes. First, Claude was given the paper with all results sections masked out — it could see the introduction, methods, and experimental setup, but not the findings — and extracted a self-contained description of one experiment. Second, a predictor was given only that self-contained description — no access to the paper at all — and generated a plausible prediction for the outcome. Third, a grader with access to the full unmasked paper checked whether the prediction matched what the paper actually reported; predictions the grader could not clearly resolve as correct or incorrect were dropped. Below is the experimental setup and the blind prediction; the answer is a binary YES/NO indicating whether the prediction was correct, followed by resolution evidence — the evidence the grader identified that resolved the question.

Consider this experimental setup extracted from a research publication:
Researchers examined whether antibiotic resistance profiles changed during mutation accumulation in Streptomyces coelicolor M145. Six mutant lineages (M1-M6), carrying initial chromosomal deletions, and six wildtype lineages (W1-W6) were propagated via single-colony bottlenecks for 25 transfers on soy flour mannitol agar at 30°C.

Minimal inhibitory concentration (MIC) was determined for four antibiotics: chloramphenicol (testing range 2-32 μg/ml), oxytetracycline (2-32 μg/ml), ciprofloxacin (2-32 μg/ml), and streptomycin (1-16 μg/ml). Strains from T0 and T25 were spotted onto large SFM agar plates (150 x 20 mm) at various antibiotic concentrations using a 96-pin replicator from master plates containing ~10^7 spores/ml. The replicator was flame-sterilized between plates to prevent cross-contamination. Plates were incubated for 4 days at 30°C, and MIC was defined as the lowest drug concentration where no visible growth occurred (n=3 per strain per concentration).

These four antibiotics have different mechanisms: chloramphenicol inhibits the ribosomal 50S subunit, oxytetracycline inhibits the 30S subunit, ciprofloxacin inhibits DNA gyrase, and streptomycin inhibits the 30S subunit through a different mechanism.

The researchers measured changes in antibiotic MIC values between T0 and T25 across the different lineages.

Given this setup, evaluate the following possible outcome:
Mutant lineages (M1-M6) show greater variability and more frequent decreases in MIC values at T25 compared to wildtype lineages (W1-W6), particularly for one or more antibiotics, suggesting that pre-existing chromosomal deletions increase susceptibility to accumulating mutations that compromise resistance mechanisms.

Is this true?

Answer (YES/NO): YES